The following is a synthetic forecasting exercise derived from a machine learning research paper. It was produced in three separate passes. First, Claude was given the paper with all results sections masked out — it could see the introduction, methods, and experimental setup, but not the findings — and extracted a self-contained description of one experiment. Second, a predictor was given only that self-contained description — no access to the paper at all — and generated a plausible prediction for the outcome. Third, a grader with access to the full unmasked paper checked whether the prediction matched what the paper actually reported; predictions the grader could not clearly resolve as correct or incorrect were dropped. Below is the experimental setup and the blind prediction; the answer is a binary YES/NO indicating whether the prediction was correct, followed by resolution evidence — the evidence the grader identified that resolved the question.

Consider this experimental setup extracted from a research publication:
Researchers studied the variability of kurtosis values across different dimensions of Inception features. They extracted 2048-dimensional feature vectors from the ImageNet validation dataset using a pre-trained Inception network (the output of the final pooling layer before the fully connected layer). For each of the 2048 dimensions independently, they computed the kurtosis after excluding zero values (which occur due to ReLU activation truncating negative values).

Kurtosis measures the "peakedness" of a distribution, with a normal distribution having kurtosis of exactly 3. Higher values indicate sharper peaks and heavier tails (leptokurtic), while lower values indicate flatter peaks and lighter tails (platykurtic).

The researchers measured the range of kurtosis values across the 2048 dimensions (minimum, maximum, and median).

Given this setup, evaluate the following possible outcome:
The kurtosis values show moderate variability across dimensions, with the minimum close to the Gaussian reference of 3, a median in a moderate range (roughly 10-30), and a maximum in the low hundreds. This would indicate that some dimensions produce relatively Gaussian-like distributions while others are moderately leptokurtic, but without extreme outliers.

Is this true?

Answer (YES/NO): NO